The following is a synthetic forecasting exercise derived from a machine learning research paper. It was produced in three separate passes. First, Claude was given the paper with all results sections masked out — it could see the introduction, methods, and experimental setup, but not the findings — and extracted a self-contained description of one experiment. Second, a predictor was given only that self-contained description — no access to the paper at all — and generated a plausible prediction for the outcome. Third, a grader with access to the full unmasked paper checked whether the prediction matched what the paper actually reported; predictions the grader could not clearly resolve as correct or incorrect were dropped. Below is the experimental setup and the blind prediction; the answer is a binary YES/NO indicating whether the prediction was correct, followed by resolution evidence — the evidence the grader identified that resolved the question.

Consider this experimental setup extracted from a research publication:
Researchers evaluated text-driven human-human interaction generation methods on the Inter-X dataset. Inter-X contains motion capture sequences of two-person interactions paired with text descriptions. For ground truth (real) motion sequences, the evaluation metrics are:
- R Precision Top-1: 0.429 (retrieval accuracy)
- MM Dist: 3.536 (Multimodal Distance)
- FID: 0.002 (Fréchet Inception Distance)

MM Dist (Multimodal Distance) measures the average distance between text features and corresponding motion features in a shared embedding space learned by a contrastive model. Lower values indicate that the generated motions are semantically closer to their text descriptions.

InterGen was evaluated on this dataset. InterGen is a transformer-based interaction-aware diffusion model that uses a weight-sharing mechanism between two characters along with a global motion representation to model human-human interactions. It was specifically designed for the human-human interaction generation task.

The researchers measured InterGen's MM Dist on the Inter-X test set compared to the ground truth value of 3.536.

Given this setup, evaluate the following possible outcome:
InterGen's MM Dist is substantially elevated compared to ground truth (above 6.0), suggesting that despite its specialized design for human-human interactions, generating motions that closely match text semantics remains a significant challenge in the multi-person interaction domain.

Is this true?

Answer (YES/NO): YES